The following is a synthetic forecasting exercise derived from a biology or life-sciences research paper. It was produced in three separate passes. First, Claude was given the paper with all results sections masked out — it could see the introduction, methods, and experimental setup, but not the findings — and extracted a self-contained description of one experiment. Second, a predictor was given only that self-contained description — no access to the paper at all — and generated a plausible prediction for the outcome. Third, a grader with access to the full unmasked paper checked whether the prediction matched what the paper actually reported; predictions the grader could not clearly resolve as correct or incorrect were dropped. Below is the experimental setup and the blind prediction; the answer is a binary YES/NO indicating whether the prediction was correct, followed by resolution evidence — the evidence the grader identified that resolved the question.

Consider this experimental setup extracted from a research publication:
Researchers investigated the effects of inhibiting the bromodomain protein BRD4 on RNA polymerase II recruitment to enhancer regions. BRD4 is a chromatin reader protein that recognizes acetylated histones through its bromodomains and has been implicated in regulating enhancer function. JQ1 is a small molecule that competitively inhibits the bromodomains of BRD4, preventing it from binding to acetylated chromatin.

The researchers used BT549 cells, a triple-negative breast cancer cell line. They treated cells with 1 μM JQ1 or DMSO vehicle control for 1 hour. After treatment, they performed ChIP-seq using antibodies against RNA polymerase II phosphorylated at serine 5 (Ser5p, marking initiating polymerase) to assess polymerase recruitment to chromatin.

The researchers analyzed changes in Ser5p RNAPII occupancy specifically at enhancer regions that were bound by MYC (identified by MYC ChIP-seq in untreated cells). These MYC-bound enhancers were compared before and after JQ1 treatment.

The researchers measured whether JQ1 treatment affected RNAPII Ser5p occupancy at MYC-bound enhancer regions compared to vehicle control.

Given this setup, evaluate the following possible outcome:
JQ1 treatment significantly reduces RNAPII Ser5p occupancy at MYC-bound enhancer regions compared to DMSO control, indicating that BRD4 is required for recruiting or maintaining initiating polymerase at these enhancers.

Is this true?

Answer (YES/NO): YES